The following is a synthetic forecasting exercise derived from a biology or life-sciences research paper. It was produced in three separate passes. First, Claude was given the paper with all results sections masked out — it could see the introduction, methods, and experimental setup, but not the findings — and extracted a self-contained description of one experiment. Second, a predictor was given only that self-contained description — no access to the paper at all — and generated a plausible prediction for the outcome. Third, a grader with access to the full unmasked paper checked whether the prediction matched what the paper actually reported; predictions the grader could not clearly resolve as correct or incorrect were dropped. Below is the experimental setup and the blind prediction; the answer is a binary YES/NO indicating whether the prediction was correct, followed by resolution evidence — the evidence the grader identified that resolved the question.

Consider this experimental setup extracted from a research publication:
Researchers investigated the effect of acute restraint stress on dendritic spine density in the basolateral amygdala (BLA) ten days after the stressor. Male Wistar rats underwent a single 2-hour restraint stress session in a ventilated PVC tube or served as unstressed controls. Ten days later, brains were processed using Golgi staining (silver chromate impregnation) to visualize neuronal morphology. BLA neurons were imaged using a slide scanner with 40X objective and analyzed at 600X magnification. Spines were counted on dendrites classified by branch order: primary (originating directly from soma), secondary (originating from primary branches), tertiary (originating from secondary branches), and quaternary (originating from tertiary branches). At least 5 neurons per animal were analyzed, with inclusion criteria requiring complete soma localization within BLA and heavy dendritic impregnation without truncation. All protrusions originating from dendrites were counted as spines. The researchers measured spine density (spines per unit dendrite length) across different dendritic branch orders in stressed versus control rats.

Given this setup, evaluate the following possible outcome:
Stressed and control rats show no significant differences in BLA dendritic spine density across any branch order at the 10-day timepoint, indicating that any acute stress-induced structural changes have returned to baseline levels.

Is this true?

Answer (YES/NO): NO